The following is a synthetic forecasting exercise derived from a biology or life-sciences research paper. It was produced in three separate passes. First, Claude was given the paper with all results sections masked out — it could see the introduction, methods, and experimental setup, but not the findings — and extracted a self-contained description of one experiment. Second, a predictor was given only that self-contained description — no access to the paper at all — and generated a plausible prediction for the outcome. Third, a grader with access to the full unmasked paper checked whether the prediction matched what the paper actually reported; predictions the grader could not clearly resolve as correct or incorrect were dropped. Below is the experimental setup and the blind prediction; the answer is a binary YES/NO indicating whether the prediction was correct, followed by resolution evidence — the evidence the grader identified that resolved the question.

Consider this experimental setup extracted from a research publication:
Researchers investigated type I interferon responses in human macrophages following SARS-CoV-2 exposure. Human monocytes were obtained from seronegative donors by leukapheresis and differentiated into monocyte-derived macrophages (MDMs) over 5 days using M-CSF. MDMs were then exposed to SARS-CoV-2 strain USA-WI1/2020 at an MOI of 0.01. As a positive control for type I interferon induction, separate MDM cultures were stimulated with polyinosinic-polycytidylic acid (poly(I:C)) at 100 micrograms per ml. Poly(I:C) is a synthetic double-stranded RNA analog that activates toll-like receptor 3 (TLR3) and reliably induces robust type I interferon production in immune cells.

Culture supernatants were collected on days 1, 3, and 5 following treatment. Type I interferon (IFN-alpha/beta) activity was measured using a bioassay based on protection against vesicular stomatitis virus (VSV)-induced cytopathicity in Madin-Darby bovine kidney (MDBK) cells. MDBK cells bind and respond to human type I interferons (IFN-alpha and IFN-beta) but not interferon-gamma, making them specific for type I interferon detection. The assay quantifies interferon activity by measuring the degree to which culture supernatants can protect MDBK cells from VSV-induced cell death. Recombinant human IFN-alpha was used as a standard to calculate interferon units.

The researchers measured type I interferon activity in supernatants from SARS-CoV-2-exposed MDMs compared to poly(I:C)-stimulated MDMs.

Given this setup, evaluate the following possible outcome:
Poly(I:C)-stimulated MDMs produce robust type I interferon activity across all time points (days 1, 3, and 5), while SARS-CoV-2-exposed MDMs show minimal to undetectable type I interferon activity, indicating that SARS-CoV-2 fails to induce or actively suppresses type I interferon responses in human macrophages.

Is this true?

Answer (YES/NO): YES